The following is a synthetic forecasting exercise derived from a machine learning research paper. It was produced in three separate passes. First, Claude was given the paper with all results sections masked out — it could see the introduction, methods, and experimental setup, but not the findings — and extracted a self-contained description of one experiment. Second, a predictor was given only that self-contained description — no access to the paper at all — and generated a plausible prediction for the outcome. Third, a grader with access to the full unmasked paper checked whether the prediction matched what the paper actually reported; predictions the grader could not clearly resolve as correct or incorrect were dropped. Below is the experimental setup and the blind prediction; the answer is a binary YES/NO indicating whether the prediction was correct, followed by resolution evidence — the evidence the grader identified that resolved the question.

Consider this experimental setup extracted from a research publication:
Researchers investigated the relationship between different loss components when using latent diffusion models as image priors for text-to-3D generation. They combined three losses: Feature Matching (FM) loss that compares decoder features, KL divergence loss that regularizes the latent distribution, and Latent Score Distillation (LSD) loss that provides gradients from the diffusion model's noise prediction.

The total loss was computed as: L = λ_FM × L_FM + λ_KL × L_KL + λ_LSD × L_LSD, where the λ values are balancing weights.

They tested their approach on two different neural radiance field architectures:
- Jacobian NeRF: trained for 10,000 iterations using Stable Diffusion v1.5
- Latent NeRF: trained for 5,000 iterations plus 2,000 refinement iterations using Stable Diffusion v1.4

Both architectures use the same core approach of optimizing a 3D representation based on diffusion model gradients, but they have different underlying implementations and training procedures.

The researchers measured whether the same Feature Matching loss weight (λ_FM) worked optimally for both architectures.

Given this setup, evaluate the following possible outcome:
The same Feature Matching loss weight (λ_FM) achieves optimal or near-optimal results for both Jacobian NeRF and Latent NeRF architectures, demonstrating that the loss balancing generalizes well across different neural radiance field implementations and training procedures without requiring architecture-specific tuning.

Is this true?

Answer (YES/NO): NO